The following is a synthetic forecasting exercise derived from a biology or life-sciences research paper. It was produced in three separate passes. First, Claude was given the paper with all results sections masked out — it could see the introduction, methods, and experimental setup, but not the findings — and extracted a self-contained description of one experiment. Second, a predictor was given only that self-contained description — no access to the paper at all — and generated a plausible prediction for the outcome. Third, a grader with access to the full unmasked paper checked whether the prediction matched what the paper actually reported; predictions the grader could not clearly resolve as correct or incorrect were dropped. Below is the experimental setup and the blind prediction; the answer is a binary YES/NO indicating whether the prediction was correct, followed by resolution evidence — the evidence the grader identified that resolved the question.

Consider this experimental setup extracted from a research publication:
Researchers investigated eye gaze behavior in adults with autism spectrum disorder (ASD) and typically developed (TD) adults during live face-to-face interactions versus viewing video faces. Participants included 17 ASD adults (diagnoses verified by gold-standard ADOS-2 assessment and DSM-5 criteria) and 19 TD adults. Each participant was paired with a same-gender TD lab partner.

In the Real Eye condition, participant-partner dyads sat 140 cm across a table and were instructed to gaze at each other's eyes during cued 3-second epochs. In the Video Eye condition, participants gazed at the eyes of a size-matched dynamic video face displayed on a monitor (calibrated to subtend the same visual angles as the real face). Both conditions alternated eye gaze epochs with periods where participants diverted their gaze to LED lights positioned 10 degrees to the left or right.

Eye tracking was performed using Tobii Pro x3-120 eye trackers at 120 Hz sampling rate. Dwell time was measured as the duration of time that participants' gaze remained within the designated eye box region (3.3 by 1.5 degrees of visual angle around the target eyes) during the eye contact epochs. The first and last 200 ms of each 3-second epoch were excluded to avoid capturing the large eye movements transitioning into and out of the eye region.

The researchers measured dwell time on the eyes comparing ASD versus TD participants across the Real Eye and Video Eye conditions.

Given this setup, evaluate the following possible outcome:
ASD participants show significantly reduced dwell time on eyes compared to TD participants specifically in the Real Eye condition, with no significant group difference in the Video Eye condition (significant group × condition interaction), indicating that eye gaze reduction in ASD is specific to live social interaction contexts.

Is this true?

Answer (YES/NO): NO